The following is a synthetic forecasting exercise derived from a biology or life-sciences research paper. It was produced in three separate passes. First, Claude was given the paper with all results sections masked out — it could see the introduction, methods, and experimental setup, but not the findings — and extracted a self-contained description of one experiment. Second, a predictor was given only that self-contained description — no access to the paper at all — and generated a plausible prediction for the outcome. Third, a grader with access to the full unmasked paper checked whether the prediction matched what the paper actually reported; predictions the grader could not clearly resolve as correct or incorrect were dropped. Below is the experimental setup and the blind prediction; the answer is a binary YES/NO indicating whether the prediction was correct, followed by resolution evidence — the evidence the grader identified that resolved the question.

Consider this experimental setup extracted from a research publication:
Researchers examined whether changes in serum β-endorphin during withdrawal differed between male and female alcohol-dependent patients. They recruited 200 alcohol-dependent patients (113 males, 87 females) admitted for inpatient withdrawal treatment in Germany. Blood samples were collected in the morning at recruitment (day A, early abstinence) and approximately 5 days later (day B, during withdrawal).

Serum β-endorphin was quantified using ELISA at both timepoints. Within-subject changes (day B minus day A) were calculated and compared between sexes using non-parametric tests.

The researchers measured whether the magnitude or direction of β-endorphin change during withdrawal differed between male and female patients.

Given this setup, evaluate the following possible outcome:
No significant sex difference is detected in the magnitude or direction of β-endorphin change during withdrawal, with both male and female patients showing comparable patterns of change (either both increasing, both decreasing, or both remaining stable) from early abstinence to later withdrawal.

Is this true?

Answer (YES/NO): YES